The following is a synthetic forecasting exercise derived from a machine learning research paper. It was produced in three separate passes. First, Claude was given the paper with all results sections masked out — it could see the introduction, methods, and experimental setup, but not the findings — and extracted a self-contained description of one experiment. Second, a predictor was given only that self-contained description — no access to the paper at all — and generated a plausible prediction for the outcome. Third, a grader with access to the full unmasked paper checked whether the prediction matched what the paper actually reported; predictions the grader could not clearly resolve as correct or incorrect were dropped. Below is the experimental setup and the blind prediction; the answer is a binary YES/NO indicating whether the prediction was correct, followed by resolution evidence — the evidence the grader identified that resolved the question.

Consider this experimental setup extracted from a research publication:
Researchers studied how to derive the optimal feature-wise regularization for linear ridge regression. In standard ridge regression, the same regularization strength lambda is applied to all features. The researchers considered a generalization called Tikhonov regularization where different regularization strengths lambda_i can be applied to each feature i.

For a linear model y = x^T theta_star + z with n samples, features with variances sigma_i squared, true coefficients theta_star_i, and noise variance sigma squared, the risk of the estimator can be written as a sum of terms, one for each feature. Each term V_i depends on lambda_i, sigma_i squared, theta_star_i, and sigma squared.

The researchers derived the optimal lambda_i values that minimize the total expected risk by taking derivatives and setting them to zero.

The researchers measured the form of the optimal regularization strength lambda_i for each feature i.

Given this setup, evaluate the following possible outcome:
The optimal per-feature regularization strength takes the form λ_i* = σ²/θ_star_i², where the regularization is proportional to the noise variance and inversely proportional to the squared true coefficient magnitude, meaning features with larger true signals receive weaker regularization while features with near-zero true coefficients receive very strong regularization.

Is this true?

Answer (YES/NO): NO